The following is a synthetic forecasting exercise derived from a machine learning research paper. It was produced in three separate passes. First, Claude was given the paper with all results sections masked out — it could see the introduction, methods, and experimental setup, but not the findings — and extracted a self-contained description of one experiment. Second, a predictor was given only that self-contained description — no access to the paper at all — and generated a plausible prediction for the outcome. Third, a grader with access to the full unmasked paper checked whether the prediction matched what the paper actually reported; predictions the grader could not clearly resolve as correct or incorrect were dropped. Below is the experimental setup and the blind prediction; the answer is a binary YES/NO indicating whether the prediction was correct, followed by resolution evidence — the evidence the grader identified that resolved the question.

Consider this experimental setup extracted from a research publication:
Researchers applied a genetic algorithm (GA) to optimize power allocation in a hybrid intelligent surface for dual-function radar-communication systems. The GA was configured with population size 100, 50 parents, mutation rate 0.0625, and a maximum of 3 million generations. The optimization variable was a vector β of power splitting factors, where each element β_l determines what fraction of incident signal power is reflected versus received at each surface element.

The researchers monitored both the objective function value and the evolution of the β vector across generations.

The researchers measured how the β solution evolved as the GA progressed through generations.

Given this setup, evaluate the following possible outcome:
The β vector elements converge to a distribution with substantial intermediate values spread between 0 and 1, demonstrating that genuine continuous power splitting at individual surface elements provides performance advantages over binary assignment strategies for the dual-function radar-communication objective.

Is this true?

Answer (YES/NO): NO